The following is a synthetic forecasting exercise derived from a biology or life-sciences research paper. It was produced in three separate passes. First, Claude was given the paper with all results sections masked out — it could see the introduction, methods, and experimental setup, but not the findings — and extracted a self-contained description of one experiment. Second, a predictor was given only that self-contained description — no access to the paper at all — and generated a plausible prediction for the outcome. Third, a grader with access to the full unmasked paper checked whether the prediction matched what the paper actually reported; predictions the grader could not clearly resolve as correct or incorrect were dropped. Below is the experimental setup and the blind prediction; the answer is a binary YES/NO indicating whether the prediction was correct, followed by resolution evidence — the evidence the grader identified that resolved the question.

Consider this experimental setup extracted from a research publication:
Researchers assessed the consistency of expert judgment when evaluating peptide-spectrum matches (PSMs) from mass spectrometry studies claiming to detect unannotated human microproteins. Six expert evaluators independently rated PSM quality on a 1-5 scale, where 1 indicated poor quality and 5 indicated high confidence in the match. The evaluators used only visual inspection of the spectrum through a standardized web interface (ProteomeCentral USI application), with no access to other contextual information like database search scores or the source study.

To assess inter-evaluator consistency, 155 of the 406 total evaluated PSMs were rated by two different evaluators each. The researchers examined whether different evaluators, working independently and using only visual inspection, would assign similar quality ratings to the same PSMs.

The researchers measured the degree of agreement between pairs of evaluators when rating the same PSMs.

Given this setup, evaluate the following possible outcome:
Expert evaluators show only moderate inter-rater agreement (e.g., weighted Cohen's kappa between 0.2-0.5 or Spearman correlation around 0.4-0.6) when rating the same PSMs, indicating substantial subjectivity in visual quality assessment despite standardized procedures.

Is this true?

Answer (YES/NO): NO